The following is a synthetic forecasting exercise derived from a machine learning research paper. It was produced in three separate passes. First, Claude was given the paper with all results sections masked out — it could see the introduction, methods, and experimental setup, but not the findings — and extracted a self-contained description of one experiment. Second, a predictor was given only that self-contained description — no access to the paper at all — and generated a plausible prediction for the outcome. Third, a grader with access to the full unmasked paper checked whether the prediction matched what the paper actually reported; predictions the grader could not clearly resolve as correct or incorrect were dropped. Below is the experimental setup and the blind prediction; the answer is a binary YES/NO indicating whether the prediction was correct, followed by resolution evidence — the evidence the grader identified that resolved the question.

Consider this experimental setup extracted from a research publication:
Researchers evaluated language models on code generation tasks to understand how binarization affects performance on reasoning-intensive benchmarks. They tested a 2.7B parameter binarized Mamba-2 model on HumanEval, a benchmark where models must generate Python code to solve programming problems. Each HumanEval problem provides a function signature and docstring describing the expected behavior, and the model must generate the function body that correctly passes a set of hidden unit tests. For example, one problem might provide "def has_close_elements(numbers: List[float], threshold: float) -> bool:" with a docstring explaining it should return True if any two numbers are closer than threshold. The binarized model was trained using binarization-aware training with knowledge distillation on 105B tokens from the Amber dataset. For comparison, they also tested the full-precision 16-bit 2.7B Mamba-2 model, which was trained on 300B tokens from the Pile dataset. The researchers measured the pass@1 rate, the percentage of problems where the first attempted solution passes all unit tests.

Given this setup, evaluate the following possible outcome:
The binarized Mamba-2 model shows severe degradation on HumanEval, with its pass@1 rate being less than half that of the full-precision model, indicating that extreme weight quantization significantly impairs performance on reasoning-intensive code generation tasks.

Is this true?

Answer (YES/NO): NO